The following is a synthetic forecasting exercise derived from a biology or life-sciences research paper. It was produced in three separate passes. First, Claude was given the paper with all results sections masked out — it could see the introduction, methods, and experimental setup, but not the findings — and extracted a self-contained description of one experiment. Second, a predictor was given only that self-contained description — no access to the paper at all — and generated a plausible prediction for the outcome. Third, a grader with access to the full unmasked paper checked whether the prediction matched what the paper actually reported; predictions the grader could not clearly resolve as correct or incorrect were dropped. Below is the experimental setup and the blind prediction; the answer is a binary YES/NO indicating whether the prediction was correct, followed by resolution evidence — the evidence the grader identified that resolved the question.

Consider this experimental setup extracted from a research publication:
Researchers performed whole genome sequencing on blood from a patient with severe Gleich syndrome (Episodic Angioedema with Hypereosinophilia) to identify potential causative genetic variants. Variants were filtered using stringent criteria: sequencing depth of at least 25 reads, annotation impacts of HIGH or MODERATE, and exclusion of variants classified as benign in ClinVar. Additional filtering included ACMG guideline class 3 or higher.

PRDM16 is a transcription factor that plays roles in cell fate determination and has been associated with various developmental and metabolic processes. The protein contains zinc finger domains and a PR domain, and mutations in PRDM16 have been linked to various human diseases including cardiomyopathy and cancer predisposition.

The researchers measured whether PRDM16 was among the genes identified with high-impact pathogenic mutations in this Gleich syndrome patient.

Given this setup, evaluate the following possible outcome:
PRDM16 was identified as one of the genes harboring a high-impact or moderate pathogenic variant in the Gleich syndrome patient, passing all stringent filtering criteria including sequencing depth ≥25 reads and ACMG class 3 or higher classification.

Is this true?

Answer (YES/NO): YES